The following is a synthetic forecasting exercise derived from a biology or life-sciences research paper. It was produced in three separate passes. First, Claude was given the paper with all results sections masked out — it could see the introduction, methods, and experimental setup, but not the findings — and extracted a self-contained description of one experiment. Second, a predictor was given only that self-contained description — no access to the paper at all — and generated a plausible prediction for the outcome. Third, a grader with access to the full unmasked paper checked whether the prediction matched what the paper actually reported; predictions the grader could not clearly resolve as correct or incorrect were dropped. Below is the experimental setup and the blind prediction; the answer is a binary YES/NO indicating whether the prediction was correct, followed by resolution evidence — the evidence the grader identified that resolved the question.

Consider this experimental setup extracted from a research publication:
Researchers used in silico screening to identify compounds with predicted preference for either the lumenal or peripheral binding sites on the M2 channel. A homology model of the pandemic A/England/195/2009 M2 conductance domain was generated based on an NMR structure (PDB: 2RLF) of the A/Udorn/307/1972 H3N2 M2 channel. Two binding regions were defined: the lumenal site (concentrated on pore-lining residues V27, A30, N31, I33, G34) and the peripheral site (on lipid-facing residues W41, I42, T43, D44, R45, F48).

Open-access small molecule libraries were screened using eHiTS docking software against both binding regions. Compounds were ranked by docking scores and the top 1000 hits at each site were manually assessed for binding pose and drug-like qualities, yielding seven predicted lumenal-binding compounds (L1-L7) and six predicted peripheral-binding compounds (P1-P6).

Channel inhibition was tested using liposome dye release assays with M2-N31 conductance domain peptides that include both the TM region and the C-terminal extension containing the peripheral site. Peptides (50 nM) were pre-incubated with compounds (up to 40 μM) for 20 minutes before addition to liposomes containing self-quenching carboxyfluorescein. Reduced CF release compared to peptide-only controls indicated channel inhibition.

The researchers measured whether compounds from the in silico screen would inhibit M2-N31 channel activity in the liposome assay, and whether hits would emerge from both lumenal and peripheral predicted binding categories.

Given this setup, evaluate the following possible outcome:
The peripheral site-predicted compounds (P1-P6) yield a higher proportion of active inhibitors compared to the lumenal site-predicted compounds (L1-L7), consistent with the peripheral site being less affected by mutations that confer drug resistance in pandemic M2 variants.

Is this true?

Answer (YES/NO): NO